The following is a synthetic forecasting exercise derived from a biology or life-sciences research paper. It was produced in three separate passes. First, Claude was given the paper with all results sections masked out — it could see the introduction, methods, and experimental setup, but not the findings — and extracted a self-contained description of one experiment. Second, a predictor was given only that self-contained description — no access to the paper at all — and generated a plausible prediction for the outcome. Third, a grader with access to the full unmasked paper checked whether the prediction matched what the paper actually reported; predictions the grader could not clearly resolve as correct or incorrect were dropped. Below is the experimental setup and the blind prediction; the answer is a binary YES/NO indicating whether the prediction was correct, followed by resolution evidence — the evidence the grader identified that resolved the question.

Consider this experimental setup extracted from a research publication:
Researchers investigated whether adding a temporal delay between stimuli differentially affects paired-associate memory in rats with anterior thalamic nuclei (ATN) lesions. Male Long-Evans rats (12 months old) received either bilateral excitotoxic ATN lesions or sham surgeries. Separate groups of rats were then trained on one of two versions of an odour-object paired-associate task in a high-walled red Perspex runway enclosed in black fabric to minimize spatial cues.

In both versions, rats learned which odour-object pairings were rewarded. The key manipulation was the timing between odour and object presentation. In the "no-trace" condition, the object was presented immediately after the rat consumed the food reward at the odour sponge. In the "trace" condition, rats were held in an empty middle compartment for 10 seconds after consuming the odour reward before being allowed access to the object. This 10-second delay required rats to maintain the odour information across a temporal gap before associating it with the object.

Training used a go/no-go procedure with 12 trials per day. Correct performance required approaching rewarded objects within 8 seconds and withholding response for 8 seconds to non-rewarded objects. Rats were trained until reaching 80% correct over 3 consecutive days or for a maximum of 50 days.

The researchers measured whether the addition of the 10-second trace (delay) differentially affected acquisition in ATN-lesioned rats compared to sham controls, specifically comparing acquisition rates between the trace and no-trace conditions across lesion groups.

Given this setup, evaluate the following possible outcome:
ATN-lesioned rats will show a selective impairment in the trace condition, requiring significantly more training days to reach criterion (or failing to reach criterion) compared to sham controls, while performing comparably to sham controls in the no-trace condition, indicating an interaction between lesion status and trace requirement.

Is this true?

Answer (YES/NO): NO